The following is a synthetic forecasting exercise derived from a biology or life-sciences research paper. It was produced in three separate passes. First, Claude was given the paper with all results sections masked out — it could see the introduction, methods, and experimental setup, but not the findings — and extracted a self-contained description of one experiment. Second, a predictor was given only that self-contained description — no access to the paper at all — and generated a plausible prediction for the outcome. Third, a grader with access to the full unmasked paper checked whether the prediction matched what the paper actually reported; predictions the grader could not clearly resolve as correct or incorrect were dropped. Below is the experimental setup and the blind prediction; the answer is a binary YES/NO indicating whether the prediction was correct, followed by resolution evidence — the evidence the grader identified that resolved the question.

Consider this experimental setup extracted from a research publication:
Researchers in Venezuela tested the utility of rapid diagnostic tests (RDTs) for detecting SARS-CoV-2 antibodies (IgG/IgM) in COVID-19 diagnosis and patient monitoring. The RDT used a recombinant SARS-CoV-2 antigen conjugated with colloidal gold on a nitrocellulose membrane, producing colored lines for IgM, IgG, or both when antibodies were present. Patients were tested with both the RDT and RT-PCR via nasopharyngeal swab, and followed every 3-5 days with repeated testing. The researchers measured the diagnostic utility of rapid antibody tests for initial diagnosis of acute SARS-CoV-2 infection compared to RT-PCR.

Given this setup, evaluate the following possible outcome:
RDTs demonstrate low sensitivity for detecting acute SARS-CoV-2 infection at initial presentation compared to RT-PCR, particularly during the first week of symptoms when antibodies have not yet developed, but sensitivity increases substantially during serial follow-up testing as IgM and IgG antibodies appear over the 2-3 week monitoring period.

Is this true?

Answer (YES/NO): NO